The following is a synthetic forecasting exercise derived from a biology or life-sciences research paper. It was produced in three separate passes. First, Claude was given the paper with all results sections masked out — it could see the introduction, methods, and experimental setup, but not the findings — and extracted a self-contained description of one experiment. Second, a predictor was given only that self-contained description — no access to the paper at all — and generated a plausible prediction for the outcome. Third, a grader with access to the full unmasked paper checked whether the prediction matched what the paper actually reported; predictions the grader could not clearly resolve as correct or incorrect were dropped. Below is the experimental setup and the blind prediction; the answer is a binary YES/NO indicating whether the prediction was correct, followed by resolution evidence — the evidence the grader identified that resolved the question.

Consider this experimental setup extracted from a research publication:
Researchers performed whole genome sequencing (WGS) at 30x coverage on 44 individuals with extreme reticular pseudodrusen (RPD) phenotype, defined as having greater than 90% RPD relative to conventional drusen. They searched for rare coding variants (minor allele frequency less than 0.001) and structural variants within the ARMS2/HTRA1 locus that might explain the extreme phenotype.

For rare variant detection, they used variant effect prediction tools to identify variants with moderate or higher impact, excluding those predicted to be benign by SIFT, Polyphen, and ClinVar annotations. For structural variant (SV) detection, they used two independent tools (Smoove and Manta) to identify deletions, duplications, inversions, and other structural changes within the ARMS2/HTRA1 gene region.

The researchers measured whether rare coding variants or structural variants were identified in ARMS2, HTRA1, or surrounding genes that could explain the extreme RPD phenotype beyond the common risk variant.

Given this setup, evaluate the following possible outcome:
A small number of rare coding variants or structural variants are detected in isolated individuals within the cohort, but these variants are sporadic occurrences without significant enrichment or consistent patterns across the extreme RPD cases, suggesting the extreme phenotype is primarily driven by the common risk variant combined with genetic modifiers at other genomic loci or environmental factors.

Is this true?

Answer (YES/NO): NO